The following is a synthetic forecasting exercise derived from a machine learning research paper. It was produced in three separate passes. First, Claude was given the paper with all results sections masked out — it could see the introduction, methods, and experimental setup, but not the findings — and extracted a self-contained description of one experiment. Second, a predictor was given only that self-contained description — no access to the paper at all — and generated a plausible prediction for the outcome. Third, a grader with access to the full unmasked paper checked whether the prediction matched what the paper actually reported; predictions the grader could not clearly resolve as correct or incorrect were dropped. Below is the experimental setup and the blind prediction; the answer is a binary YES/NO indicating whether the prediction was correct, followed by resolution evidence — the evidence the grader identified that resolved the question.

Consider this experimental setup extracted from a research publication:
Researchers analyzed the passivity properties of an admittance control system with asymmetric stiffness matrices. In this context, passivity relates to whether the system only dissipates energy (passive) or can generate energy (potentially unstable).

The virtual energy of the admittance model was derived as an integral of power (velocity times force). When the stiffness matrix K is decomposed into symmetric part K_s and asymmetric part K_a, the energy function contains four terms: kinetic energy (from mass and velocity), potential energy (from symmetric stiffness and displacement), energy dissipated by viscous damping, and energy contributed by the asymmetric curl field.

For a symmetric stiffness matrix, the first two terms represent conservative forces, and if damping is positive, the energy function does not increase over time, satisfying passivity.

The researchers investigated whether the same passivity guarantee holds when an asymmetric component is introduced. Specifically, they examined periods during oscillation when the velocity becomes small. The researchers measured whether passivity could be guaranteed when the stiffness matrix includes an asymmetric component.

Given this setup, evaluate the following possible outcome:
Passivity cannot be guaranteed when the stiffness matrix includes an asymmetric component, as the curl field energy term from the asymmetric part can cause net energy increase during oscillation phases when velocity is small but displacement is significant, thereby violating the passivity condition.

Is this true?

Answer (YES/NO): YES